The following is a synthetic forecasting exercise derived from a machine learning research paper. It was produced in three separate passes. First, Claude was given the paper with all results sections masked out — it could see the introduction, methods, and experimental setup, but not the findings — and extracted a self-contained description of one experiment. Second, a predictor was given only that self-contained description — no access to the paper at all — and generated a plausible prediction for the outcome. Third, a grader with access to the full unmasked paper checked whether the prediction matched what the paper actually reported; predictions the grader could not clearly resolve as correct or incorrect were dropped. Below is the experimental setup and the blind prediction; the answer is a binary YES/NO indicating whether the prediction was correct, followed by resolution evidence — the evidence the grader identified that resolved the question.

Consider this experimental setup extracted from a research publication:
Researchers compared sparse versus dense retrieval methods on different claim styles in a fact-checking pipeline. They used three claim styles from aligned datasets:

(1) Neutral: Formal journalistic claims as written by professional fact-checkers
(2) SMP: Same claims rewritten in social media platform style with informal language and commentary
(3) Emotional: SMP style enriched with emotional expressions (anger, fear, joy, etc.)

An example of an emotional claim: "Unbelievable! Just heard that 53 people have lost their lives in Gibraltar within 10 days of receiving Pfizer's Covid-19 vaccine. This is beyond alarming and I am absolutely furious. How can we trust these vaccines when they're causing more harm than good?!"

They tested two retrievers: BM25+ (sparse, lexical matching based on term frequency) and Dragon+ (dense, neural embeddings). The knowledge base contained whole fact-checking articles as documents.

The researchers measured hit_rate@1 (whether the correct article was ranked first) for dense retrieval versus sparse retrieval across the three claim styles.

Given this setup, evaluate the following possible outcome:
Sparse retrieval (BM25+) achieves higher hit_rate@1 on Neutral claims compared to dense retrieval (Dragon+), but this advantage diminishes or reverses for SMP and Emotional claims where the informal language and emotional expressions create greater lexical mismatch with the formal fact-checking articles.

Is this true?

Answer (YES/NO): NO